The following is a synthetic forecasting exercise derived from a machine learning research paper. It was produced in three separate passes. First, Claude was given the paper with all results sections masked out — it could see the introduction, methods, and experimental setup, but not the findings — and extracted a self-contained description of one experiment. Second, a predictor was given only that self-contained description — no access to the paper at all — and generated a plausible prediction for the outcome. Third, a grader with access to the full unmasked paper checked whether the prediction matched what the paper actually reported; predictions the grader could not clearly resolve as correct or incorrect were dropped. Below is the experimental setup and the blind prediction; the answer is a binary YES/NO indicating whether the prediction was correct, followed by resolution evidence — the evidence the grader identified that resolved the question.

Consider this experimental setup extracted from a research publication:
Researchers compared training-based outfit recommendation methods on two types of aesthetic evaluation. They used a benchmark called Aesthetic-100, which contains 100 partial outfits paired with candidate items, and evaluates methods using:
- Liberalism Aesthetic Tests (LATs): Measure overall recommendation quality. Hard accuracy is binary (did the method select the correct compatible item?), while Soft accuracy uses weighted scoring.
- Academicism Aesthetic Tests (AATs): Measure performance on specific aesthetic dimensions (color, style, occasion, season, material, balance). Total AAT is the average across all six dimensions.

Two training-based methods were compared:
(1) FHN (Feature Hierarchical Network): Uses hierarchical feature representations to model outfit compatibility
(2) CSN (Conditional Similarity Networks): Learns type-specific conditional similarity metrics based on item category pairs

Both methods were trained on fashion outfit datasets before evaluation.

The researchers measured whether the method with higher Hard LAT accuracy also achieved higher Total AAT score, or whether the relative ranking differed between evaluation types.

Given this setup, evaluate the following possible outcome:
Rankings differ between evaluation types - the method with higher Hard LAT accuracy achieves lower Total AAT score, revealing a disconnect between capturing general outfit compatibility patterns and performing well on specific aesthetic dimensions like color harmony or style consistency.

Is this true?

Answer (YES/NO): NO